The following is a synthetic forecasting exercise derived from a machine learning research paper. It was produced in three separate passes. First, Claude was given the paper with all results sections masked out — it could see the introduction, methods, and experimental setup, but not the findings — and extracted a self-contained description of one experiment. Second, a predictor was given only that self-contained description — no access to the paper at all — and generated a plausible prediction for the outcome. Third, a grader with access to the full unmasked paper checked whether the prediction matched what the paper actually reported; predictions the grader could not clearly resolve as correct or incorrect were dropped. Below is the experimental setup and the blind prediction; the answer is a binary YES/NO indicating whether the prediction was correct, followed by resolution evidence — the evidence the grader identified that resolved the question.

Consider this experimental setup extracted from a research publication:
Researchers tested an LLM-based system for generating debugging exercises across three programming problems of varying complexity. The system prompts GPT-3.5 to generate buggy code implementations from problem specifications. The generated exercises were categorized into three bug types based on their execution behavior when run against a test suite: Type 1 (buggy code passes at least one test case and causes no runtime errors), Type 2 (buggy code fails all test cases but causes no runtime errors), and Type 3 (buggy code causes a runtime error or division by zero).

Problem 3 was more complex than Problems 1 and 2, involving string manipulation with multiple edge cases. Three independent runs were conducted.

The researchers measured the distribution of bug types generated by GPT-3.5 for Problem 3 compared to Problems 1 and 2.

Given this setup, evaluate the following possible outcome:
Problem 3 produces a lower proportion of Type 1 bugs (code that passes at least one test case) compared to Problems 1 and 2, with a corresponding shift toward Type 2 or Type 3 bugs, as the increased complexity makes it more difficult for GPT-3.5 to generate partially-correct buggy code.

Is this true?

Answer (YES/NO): YES